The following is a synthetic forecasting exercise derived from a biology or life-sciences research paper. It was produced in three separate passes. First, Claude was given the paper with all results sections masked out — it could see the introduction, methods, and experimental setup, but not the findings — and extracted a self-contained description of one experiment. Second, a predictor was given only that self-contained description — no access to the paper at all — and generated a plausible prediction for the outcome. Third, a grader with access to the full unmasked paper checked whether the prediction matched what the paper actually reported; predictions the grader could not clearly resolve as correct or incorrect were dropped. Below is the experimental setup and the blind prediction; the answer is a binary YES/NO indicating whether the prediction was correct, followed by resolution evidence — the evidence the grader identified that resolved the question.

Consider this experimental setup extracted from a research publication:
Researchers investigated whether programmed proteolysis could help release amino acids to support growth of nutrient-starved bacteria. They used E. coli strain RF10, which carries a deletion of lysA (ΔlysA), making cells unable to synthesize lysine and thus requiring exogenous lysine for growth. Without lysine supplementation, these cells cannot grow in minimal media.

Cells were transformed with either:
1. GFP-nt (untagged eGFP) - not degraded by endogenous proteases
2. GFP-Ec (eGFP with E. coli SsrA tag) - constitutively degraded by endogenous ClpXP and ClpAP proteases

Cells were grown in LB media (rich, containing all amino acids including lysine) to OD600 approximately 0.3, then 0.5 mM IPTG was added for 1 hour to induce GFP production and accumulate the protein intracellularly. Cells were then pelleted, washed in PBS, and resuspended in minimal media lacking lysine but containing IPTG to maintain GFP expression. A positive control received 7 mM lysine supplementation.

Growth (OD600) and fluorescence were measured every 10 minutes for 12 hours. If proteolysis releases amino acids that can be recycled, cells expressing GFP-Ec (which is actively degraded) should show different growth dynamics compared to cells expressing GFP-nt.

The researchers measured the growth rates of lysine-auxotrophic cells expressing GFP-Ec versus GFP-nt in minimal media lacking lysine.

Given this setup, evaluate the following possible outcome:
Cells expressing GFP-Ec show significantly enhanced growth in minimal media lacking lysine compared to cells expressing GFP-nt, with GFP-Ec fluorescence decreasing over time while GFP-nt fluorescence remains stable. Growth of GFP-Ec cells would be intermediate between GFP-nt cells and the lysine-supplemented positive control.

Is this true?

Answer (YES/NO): YES